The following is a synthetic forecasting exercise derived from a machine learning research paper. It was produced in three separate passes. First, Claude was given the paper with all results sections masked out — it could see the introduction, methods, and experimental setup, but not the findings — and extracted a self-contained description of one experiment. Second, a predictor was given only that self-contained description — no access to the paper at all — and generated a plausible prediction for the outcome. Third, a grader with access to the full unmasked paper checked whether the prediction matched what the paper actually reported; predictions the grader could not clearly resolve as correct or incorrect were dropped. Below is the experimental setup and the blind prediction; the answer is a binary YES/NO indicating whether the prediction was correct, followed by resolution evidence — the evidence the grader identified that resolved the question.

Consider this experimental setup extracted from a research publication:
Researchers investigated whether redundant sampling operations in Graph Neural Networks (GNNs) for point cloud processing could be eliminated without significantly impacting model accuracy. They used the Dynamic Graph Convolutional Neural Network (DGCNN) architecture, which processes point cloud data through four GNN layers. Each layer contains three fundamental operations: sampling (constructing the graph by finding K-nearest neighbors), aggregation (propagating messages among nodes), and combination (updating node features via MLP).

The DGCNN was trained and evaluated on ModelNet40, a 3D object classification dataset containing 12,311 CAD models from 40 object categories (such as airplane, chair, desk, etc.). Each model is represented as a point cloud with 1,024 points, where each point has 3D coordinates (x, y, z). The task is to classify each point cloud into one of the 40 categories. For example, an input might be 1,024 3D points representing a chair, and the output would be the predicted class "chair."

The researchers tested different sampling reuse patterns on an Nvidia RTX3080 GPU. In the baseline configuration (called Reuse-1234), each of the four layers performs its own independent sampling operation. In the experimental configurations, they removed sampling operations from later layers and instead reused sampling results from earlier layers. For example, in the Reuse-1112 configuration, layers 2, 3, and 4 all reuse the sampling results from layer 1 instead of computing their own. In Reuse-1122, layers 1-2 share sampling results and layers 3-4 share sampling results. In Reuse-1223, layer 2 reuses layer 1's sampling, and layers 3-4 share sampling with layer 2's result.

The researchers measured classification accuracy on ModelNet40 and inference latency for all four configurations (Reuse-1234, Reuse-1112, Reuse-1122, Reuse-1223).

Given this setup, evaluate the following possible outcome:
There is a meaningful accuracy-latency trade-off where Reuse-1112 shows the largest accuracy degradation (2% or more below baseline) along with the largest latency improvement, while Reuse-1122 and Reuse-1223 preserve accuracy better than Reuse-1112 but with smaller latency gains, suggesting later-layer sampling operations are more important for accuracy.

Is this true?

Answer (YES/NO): NO